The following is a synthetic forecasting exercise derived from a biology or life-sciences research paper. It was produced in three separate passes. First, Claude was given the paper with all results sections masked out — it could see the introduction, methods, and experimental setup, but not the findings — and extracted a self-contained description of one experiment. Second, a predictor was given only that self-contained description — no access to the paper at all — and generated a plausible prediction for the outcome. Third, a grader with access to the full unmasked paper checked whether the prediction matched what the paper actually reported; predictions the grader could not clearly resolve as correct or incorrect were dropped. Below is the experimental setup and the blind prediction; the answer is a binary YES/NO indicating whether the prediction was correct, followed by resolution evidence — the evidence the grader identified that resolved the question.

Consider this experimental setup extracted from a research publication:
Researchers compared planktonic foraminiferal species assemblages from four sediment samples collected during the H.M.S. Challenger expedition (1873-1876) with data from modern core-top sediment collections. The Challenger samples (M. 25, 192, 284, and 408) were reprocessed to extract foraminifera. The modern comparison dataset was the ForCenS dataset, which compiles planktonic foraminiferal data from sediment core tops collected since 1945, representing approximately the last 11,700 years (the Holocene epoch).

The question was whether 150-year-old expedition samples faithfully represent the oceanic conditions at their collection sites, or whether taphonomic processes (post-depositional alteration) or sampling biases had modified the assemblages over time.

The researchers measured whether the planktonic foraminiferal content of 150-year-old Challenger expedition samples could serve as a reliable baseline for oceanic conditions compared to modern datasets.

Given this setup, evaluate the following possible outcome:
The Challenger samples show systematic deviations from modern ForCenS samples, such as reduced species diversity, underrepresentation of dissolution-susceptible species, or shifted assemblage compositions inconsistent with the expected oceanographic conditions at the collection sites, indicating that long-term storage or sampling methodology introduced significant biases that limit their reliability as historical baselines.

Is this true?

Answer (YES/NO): NO